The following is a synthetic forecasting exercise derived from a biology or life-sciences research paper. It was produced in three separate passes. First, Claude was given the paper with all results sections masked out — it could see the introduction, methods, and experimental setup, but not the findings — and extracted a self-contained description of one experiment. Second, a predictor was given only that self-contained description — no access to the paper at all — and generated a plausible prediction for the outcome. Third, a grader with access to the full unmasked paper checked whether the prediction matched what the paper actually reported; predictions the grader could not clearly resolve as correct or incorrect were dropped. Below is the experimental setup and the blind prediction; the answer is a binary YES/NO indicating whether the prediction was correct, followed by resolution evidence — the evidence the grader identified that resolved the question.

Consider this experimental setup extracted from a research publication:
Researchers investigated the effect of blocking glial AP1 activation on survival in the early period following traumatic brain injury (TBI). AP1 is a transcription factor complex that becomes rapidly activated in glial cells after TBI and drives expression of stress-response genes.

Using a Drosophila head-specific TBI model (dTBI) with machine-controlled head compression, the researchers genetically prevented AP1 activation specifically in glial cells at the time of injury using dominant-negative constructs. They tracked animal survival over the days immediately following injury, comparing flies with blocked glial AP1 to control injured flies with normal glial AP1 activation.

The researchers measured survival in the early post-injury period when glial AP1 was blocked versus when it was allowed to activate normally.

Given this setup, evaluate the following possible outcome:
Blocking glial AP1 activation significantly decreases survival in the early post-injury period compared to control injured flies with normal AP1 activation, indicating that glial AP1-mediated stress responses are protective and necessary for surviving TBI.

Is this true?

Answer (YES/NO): YES